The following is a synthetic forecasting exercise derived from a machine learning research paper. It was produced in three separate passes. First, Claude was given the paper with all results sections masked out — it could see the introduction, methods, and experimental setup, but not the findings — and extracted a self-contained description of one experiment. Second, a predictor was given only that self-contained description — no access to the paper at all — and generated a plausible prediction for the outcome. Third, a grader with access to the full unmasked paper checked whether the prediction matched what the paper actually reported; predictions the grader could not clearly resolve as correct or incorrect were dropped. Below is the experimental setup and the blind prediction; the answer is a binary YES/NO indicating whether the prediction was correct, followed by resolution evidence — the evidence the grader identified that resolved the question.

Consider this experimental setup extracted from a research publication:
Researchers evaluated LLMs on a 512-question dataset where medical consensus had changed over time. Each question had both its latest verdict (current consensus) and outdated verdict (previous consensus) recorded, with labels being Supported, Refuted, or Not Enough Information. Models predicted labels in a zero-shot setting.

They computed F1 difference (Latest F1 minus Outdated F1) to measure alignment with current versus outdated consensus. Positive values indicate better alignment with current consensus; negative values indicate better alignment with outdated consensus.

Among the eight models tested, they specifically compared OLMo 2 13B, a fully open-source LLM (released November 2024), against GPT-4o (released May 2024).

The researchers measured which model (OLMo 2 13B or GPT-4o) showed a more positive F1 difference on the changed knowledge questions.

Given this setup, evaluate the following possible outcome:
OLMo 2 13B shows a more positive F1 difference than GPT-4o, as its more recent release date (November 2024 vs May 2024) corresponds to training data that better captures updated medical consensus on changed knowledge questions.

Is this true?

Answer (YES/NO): YES